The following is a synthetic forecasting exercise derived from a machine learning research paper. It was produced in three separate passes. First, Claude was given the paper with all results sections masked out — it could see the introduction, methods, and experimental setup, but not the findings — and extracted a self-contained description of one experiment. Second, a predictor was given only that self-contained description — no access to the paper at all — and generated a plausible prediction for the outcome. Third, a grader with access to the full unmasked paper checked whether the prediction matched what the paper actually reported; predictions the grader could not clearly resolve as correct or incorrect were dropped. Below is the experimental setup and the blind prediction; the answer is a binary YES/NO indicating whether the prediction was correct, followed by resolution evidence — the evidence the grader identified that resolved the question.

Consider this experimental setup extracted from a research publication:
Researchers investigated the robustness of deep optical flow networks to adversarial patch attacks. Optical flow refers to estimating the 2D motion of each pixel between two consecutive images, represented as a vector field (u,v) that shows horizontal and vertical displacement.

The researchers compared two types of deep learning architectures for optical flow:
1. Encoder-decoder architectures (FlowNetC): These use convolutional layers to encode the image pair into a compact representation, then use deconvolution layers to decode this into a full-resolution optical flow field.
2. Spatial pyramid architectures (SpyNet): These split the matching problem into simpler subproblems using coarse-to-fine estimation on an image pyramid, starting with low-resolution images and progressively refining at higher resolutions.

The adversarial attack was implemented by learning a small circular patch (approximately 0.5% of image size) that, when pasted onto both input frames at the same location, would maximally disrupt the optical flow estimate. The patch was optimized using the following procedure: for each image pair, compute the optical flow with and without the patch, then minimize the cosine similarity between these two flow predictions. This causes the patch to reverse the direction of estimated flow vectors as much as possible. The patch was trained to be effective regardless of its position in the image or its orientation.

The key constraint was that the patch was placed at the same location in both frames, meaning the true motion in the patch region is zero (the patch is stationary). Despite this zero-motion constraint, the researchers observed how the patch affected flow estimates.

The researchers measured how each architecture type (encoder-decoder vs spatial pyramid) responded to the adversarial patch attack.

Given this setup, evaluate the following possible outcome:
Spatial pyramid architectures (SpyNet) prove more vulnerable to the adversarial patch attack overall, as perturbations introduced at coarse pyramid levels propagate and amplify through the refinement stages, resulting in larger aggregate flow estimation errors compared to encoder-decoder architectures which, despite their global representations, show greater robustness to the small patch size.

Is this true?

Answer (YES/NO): NO